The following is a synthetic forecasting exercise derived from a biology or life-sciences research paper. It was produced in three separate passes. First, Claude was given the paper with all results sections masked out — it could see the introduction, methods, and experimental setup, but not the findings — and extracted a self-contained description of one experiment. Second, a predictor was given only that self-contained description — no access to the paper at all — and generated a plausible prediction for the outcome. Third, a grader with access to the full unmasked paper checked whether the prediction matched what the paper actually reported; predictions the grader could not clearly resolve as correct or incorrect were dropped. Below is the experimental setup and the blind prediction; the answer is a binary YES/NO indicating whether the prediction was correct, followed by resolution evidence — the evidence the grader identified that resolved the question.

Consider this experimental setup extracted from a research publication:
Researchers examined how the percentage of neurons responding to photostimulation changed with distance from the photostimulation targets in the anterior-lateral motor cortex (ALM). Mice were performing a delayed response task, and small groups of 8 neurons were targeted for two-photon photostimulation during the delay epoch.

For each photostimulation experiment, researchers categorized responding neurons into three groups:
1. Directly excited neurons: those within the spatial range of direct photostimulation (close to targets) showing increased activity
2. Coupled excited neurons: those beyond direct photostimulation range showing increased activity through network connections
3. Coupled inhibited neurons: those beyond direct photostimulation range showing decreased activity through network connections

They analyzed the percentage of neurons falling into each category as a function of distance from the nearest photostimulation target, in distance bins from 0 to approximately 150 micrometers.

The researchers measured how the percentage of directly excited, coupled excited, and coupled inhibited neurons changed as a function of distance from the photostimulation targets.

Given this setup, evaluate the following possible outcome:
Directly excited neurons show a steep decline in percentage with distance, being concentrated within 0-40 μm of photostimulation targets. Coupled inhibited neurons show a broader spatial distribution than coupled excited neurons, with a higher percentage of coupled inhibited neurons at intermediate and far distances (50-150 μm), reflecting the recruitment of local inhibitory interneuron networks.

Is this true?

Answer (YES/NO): NO